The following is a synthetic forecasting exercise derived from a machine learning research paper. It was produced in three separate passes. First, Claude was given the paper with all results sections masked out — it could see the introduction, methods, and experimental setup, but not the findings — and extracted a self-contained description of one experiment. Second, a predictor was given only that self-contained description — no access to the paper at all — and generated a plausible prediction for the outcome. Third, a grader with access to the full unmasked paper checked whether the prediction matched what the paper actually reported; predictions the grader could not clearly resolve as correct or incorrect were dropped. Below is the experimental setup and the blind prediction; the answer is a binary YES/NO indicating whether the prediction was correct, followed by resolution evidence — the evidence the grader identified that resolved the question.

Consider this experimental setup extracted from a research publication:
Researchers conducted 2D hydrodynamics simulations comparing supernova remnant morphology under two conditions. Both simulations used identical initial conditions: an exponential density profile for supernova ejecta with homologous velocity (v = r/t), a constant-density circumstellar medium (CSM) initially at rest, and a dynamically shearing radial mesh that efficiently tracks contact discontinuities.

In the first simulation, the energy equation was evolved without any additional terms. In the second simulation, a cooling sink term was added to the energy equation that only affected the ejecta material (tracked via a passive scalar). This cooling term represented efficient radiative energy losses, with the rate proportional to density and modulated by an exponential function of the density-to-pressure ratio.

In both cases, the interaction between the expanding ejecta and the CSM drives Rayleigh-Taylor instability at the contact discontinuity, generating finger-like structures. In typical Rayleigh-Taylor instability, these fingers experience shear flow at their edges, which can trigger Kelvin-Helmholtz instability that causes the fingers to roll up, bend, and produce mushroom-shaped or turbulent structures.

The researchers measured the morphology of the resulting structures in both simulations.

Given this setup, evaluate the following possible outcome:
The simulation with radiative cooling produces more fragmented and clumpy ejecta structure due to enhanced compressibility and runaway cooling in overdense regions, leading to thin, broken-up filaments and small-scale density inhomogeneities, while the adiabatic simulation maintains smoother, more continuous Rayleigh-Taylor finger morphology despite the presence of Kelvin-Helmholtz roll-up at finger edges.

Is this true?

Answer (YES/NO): NO